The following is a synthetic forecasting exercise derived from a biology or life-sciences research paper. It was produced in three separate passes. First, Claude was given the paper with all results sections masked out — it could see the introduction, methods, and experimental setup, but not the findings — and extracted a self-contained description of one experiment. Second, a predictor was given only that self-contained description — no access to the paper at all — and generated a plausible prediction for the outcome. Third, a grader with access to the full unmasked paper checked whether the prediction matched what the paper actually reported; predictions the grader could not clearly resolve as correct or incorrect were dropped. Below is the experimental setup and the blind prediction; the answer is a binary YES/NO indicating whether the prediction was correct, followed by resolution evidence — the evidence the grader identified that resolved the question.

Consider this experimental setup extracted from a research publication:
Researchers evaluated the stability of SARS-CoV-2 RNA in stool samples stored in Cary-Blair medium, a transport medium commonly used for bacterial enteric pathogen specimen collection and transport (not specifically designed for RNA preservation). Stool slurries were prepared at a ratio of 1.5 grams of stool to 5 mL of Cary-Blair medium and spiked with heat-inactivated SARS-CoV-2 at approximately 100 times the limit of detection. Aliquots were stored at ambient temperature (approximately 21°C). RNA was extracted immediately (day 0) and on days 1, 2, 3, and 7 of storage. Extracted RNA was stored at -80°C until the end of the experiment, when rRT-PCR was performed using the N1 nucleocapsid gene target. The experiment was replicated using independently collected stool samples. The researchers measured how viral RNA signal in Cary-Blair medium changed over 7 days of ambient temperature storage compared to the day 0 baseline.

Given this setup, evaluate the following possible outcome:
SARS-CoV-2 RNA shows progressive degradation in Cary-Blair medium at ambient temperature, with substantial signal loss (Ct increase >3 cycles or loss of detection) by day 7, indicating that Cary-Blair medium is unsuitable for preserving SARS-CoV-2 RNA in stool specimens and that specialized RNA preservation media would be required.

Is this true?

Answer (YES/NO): NO